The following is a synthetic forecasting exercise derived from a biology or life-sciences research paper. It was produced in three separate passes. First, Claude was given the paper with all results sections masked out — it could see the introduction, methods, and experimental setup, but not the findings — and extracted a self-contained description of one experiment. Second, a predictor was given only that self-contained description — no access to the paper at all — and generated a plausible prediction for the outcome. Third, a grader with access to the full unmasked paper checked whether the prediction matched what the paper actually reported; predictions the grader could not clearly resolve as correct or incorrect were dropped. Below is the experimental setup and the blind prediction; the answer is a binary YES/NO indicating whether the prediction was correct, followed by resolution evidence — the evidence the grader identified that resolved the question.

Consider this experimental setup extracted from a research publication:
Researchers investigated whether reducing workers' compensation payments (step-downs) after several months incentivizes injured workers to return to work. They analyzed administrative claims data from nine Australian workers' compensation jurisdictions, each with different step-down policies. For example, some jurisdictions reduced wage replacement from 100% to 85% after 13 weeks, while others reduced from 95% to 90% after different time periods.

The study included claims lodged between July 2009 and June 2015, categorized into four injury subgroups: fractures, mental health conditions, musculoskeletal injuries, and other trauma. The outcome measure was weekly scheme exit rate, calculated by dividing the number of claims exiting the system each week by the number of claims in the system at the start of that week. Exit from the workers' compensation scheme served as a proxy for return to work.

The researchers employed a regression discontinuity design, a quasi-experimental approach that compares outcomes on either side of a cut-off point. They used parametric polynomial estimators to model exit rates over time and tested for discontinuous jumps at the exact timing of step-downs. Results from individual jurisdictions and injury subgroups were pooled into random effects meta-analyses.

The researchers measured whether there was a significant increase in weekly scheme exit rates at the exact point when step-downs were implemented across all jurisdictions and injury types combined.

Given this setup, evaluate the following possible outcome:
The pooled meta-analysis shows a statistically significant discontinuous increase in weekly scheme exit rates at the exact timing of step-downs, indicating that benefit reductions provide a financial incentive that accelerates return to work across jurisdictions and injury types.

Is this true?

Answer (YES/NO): NO